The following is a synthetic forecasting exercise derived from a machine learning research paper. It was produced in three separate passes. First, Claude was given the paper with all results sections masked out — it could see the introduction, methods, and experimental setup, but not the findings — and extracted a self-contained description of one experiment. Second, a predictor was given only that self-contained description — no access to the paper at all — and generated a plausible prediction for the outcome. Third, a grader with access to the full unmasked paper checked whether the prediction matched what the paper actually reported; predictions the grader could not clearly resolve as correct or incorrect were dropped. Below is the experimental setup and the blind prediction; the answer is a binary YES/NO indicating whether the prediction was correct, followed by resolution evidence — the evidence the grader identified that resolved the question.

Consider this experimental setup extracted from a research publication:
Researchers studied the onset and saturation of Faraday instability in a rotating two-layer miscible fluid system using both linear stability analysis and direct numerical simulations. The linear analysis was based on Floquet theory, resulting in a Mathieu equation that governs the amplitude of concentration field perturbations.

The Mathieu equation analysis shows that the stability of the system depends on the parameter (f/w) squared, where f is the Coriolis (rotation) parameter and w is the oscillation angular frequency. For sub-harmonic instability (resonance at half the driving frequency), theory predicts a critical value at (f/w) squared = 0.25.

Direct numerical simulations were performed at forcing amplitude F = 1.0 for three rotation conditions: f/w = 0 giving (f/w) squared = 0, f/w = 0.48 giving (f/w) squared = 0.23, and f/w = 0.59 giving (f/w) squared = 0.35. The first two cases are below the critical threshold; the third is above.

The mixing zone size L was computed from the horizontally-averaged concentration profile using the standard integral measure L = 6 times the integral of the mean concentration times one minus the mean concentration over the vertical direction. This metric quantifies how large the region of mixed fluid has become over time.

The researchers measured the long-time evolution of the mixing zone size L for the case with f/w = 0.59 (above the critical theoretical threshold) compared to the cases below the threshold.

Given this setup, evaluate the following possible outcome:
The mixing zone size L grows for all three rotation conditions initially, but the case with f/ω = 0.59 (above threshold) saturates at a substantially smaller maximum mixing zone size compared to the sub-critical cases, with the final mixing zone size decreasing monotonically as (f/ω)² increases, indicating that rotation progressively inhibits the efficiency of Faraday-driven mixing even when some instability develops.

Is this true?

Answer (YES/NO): NO